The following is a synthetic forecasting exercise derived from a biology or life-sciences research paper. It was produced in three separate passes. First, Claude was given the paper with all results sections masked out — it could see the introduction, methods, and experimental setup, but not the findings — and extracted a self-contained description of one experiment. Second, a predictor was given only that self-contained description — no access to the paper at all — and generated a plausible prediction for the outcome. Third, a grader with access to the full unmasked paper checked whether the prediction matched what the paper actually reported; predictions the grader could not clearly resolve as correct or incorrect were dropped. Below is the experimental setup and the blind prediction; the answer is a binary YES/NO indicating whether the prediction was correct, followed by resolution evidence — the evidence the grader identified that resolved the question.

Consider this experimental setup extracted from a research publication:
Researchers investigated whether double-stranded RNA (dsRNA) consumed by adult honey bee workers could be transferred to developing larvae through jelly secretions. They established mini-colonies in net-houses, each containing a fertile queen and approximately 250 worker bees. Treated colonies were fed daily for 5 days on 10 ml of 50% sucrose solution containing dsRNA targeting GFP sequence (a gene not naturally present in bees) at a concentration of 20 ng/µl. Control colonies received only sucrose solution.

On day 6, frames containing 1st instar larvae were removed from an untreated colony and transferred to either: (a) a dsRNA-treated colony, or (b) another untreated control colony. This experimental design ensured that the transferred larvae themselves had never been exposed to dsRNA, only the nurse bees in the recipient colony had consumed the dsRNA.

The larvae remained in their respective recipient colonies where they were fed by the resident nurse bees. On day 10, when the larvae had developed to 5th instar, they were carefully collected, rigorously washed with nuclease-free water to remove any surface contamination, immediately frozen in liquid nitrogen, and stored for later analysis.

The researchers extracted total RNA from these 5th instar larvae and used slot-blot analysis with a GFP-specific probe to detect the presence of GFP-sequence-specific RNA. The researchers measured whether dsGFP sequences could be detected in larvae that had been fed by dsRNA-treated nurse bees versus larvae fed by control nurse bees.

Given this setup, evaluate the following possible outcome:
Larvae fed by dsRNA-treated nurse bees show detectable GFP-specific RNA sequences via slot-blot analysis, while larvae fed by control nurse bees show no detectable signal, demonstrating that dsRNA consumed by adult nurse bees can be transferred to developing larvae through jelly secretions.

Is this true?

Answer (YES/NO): YES